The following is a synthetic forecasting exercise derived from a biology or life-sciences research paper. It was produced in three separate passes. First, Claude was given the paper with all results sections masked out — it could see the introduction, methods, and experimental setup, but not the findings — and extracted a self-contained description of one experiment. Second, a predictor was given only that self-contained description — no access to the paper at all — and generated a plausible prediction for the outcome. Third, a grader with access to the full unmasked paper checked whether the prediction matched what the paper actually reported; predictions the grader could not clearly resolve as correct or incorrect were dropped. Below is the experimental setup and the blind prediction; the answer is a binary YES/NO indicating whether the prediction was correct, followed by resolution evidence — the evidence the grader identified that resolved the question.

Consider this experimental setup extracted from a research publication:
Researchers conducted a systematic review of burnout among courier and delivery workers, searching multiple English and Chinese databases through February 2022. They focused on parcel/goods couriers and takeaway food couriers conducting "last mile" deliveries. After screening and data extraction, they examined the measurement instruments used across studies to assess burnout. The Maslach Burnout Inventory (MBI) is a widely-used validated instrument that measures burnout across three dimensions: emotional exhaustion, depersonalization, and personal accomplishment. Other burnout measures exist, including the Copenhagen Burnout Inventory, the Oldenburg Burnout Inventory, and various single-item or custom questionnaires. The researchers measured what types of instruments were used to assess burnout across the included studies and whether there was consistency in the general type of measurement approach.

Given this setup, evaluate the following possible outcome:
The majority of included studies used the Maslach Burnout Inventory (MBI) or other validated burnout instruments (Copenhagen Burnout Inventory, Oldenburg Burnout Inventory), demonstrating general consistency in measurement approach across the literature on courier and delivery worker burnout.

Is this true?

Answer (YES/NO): YES